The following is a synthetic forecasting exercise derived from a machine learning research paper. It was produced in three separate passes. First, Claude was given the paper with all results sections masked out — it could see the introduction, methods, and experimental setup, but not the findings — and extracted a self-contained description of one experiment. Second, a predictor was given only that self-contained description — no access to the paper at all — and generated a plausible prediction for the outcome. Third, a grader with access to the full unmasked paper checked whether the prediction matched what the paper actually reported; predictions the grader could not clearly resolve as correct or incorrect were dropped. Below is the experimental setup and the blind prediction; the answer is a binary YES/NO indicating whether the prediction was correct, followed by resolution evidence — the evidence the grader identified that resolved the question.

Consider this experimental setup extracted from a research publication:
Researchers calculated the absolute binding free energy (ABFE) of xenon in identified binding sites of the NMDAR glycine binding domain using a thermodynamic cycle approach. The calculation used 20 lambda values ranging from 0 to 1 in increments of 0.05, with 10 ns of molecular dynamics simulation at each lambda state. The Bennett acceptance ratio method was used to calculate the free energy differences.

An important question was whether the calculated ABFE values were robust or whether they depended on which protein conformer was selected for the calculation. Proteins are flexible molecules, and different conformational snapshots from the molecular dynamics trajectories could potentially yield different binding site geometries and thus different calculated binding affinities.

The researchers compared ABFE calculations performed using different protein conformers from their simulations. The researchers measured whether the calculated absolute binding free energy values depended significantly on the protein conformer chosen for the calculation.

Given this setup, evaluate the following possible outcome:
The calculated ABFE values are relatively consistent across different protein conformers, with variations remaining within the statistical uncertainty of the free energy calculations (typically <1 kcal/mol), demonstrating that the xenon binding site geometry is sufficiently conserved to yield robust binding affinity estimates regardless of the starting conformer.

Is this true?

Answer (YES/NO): NO